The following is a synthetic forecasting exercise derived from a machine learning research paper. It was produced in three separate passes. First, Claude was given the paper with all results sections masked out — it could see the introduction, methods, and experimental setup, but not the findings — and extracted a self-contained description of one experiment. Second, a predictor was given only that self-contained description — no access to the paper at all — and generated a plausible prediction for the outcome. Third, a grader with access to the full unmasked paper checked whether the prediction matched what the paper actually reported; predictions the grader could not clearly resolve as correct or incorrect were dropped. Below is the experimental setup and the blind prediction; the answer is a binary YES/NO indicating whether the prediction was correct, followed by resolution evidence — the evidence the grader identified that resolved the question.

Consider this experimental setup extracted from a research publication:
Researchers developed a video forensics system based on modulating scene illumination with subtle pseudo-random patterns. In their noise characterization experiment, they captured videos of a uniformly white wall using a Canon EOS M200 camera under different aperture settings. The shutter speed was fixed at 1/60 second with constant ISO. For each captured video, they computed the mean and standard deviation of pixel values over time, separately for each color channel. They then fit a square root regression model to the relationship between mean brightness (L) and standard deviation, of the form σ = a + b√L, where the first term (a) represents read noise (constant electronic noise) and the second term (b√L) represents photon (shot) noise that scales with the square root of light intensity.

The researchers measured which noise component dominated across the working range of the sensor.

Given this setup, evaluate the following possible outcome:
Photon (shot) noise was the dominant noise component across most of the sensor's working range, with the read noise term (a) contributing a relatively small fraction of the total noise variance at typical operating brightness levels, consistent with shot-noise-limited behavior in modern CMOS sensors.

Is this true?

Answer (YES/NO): YES